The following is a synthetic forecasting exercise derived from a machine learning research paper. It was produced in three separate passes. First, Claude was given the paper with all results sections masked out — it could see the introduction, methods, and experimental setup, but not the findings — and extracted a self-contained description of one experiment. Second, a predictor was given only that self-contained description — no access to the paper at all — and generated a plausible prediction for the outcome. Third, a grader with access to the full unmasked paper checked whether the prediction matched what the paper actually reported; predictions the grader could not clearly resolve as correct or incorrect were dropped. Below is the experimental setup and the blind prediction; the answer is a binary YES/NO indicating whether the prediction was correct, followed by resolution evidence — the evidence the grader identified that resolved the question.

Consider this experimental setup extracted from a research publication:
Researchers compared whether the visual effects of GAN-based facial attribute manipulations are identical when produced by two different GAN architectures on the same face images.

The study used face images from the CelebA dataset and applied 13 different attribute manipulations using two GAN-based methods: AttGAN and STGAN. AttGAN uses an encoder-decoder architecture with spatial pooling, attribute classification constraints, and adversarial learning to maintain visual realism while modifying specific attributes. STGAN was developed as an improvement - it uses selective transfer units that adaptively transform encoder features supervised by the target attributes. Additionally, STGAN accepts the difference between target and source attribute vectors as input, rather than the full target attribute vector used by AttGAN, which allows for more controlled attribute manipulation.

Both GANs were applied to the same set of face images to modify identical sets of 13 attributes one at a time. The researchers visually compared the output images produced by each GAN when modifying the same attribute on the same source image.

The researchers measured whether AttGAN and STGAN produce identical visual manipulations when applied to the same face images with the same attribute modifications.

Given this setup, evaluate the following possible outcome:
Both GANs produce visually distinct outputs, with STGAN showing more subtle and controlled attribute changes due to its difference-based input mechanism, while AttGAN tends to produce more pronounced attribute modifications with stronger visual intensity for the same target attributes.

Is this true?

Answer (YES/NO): NO